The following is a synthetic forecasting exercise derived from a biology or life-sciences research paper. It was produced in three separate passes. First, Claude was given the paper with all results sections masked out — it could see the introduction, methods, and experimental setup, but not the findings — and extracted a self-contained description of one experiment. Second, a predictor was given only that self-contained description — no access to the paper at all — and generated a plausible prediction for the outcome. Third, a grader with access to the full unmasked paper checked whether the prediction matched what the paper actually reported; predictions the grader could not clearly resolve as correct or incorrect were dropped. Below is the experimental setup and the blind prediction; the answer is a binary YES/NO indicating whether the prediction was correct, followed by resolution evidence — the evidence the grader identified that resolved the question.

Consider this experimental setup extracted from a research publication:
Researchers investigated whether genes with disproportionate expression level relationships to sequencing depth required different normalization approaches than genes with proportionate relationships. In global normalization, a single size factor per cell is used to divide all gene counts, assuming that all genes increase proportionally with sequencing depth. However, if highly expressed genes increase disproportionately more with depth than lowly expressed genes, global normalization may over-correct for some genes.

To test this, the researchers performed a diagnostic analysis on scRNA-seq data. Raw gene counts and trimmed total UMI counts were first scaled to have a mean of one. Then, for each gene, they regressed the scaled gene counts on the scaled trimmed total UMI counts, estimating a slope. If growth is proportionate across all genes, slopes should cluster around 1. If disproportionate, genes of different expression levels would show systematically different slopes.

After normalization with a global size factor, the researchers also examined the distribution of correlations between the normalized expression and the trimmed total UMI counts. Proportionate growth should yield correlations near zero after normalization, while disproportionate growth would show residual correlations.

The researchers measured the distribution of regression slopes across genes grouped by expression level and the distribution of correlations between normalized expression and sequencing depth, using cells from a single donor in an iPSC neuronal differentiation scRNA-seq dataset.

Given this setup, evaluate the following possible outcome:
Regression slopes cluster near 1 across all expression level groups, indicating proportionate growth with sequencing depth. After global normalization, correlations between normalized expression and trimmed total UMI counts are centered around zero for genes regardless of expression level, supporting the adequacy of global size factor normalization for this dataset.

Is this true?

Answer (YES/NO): NO